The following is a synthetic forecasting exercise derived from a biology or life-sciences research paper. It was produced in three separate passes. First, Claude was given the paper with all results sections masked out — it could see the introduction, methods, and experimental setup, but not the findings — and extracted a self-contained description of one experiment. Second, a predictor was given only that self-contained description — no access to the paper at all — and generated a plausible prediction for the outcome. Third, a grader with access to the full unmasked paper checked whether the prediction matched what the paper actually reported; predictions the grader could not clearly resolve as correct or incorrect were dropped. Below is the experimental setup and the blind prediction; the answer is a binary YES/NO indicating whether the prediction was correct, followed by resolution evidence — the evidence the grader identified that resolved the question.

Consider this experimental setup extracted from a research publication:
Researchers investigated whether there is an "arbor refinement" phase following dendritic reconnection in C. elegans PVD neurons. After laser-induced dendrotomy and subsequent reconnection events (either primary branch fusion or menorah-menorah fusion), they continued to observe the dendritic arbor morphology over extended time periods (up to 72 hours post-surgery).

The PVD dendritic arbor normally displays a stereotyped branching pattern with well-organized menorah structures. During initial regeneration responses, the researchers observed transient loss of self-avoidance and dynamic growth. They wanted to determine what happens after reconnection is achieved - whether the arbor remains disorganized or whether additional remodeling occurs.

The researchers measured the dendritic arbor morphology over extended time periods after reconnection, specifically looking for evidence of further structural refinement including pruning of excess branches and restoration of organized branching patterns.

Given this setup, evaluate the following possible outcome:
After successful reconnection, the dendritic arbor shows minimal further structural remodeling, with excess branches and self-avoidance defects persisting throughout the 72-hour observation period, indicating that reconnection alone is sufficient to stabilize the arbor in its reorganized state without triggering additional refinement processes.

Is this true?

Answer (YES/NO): NO